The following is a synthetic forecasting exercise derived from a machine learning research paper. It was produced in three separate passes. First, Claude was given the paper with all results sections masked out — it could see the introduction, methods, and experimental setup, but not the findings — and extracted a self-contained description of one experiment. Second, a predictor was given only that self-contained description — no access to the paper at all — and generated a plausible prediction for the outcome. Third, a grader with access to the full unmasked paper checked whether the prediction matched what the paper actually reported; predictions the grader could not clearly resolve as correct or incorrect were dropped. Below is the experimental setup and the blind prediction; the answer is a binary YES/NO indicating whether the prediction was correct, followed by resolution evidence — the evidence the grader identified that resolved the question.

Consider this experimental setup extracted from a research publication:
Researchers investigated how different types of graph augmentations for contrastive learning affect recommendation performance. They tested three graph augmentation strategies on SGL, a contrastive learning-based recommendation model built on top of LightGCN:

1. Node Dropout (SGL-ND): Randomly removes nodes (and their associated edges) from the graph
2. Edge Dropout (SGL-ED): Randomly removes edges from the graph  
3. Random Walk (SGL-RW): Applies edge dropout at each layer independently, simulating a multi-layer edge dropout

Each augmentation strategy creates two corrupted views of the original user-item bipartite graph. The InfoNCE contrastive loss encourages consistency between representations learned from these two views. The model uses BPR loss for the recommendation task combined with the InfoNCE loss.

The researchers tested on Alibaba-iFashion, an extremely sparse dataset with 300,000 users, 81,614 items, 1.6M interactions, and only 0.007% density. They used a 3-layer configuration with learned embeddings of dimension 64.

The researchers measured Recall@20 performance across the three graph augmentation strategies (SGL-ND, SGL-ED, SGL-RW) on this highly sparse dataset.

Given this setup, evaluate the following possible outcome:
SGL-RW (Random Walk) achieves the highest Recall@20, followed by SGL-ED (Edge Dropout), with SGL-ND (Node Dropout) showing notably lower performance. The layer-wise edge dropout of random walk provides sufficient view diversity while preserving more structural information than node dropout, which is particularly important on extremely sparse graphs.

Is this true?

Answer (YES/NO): YES